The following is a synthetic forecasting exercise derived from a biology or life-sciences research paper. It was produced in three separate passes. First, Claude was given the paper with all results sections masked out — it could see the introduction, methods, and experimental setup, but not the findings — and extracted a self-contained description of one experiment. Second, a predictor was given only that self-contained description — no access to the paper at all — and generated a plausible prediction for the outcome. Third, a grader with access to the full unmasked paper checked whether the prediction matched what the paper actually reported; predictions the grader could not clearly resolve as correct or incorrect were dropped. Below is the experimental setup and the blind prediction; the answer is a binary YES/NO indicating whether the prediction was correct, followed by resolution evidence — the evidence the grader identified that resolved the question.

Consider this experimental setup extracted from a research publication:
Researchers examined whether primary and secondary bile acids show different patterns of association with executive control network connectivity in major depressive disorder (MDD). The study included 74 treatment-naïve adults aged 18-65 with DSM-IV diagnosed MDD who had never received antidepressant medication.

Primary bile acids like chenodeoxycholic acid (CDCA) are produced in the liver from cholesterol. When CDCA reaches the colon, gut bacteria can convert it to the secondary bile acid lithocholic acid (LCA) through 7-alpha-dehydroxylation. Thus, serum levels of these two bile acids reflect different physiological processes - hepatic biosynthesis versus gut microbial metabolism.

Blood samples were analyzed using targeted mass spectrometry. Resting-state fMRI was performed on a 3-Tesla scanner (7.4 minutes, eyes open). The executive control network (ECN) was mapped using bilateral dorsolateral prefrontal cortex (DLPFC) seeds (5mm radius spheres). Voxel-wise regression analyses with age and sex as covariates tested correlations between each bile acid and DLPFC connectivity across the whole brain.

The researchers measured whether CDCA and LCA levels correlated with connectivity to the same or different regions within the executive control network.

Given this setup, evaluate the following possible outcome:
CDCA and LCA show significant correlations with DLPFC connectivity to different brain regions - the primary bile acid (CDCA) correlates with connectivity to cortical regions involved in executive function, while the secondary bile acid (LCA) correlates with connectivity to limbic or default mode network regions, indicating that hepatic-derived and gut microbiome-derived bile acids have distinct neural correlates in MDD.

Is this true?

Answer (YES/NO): NO